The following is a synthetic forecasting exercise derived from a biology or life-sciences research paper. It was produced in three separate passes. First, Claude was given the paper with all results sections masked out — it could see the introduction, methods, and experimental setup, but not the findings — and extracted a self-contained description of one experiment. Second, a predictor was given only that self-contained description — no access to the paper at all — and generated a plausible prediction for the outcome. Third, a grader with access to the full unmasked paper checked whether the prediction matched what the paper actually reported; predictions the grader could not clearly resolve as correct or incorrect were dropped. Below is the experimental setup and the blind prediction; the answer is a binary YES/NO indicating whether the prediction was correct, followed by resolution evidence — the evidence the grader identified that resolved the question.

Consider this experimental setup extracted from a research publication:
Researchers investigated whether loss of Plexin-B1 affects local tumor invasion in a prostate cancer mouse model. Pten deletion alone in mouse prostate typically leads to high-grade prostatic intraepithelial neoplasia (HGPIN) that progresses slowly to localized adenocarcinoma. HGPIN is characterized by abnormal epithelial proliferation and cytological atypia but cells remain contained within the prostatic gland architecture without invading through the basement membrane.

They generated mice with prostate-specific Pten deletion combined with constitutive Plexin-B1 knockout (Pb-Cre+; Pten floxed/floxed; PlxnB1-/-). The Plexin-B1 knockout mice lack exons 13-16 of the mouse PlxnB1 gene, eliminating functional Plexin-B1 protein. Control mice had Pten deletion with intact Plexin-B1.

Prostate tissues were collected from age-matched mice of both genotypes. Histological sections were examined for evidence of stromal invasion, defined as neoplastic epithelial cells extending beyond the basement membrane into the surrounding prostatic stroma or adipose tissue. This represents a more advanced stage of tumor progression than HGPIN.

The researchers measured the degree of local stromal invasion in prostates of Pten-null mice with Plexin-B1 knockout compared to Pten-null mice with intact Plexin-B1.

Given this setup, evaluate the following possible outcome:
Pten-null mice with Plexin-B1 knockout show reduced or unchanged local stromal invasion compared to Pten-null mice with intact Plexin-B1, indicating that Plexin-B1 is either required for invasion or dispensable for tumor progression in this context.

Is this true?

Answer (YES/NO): YES